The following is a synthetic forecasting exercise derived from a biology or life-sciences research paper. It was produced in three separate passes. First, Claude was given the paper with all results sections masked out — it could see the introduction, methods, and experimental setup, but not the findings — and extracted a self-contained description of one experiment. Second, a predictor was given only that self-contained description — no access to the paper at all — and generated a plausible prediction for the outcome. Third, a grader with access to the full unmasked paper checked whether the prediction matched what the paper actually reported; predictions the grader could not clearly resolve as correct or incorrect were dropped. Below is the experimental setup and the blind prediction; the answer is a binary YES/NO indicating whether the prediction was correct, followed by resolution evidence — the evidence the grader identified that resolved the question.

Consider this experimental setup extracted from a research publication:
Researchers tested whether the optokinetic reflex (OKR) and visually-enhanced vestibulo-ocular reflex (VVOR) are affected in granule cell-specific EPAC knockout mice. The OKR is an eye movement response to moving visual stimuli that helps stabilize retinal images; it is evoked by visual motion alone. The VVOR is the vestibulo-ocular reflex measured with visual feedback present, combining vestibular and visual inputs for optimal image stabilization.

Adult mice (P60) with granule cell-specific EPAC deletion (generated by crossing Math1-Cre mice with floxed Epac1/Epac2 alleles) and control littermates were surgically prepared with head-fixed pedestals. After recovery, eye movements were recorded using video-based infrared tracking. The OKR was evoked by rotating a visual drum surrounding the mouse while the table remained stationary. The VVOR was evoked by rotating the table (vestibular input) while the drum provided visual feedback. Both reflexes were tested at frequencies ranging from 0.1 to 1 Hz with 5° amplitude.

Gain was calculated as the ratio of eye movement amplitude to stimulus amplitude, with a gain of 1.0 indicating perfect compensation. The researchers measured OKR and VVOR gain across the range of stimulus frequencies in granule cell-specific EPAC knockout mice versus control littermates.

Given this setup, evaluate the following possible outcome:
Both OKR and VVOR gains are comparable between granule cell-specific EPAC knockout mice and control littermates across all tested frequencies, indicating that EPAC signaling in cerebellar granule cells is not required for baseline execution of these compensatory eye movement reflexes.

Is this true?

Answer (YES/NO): NO